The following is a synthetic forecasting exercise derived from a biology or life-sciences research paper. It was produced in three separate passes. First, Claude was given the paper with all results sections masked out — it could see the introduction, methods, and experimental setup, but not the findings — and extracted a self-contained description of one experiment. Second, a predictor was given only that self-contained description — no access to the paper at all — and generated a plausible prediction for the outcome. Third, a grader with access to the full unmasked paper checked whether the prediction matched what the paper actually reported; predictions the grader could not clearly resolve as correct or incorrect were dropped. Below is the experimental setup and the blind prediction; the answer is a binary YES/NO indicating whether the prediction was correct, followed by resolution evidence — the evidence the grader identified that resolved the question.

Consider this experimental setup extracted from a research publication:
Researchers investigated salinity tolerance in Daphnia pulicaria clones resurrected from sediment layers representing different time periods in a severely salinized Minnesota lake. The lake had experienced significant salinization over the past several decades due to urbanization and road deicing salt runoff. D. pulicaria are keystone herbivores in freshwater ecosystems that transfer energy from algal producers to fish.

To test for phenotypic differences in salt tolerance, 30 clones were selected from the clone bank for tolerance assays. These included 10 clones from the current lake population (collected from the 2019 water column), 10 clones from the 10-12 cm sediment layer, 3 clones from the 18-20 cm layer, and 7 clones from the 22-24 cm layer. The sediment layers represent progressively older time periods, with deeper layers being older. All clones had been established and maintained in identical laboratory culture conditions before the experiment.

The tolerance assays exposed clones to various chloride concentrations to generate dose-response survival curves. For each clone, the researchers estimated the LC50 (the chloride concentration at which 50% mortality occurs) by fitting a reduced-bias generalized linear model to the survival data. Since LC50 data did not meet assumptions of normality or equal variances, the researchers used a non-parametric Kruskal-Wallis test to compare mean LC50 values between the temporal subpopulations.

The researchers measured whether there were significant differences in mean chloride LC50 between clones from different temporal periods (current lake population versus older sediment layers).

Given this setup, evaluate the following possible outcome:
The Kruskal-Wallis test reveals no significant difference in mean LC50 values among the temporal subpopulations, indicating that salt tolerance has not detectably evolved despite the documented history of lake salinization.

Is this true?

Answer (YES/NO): NO